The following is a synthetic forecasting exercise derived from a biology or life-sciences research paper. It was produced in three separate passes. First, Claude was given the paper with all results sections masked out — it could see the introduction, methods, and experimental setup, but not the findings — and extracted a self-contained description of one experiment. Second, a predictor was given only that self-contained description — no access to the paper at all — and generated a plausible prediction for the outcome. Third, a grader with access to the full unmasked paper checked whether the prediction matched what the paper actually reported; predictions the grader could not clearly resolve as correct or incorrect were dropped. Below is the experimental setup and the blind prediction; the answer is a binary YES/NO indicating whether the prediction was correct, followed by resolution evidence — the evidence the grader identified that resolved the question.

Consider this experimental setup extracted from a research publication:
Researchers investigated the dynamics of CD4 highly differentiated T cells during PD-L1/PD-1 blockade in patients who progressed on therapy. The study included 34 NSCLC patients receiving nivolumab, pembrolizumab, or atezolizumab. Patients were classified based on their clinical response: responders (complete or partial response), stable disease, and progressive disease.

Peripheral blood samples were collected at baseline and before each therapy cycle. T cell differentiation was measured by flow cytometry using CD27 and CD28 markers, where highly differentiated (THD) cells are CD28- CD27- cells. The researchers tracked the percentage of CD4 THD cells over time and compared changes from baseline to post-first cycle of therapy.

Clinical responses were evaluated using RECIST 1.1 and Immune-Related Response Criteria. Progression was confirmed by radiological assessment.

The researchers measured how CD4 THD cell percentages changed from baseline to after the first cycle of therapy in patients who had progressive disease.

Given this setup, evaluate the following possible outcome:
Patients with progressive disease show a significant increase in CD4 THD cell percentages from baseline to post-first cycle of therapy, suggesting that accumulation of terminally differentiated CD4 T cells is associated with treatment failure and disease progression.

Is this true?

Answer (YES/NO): NO